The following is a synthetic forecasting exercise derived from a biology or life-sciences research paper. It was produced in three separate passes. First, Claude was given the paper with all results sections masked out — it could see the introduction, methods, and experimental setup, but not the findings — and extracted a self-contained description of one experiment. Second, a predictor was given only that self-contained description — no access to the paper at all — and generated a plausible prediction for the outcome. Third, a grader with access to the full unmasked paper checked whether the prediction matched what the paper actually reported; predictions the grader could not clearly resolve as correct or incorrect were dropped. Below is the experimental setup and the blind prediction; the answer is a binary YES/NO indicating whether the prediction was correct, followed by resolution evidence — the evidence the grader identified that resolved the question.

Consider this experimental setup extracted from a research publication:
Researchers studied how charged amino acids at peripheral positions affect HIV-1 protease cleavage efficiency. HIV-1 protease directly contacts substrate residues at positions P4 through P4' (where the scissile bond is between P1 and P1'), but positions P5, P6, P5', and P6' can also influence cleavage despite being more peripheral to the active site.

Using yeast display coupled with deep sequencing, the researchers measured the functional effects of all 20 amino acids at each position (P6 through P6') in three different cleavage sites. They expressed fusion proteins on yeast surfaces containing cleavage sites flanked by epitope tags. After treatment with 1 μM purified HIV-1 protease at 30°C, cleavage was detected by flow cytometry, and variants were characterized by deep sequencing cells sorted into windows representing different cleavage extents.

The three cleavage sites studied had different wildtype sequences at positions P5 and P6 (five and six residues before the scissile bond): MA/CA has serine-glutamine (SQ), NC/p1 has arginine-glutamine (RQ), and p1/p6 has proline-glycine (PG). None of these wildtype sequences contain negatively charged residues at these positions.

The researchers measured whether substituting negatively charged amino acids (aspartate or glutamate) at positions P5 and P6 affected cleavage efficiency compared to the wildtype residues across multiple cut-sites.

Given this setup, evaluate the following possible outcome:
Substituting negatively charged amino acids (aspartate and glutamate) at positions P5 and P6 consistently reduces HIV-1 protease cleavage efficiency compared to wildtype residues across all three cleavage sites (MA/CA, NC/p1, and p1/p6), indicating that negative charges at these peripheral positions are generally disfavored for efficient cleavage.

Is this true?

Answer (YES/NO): NO